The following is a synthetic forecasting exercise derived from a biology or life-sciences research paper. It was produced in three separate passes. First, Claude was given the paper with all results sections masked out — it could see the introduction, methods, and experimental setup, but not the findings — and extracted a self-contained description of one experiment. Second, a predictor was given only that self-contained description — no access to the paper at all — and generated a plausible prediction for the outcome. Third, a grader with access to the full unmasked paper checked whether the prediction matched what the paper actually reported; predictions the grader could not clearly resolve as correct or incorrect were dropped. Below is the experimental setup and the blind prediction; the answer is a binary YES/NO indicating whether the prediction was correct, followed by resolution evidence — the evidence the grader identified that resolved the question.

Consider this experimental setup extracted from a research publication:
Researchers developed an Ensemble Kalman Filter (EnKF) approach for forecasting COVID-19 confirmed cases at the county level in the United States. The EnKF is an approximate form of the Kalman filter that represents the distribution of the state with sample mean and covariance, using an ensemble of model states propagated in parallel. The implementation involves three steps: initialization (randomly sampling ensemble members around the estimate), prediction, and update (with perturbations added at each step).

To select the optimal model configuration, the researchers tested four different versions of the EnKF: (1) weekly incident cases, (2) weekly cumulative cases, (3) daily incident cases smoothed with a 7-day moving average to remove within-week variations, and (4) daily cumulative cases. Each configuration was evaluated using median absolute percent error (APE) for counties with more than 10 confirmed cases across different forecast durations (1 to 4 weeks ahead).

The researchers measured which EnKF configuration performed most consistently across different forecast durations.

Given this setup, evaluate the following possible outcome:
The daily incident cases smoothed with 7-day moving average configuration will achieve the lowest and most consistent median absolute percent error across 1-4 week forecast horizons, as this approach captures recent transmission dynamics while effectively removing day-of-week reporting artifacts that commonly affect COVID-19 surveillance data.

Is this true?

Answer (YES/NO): NO